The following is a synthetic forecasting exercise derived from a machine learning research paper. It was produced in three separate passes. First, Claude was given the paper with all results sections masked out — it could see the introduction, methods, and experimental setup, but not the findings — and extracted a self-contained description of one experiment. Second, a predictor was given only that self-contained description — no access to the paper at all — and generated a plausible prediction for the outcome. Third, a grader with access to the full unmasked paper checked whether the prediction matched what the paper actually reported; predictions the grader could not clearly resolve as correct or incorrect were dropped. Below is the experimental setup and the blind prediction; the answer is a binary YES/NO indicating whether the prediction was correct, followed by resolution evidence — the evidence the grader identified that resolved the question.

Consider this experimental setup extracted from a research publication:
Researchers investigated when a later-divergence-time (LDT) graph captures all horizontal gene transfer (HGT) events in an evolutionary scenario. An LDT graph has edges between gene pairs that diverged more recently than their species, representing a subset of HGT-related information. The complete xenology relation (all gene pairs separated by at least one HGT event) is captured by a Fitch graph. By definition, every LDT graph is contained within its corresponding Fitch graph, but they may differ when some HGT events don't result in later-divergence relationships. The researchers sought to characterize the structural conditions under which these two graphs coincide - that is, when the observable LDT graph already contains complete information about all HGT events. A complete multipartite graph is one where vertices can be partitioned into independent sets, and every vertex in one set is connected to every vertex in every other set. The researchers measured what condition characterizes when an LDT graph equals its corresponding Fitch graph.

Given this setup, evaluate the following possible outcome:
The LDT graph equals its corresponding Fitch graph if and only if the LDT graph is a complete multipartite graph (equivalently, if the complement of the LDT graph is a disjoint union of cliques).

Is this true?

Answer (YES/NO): YES